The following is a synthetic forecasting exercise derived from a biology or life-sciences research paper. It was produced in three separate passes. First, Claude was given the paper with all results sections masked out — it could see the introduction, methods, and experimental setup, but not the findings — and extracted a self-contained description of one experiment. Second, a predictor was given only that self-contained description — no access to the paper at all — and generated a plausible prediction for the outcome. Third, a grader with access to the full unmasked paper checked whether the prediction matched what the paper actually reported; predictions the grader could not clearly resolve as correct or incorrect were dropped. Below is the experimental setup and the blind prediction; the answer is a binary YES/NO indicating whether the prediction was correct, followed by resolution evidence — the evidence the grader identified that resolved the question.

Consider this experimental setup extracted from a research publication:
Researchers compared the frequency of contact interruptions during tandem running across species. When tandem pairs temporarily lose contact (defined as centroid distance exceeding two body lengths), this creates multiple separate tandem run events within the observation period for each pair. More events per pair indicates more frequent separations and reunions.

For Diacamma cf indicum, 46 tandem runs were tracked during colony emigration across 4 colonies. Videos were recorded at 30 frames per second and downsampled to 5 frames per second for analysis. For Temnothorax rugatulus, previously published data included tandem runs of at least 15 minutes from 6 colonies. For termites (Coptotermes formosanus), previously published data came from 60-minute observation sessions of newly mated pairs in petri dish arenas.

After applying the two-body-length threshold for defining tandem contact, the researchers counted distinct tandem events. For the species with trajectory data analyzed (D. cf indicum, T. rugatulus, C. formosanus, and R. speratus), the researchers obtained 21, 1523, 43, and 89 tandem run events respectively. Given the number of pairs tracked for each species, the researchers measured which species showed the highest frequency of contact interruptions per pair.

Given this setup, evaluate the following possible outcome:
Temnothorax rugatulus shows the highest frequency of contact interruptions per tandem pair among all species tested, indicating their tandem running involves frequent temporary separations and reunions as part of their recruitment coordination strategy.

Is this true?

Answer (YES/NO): YES